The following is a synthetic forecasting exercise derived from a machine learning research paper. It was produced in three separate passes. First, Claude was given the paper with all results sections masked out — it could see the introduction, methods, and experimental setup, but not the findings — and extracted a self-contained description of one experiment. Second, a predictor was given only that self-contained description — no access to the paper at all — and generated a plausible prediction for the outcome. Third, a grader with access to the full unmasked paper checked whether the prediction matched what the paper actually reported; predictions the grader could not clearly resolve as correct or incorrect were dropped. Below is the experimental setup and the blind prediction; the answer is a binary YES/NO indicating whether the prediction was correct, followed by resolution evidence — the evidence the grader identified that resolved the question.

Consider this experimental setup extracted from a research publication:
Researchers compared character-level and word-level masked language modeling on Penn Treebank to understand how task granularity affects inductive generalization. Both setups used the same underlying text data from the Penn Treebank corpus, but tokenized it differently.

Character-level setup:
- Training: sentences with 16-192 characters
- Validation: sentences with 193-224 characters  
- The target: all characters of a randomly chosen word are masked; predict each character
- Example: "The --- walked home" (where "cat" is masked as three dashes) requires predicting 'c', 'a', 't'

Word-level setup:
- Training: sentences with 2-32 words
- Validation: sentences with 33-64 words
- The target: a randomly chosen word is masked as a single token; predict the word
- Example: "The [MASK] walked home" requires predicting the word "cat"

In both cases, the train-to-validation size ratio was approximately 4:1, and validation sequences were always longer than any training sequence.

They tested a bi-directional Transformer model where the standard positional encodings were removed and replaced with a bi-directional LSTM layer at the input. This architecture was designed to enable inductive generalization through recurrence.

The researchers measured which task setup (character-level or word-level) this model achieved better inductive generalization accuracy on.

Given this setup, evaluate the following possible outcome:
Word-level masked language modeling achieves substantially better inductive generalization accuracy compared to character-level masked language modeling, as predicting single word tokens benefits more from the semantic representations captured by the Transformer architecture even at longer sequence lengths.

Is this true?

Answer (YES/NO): NO